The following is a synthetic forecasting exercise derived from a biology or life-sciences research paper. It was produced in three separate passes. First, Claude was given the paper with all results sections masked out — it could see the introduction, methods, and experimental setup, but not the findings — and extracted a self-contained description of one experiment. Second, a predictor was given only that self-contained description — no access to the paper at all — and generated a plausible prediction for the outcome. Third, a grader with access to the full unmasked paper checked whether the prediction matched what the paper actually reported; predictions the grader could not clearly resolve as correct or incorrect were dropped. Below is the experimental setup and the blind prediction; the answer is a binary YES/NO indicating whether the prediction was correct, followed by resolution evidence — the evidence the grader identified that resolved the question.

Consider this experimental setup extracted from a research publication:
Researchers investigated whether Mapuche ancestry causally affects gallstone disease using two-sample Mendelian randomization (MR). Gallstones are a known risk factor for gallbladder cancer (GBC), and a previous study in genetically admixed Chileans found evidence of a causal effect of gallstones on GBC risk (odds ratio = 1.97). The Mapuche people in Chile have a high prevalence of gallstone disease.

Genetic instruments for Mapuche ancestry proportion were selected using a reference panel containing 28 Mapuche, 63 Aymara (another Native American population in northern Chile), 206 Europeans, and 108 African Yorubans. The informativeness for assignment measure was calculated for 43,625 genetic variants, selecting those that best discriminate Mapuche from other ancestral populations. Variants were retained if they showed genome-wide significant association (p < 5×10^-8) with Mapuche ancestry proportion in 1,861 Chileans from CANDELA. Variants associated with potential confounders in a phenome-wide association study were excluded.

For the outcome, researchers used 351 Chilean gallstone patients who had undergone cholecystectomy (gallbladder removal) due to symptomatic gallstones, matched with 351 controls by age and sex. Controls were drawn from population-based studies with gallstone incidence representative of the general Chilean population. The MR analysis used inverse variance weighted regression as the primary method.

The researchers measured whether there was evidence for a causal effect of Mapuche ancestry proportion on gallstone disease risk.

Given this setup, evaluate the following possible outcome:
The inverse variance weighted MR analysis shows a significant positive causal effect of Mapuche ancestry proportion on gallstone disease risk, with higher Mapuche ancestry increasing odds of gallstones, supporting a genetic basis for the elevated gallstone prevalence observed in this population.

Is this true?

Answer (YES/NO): YES